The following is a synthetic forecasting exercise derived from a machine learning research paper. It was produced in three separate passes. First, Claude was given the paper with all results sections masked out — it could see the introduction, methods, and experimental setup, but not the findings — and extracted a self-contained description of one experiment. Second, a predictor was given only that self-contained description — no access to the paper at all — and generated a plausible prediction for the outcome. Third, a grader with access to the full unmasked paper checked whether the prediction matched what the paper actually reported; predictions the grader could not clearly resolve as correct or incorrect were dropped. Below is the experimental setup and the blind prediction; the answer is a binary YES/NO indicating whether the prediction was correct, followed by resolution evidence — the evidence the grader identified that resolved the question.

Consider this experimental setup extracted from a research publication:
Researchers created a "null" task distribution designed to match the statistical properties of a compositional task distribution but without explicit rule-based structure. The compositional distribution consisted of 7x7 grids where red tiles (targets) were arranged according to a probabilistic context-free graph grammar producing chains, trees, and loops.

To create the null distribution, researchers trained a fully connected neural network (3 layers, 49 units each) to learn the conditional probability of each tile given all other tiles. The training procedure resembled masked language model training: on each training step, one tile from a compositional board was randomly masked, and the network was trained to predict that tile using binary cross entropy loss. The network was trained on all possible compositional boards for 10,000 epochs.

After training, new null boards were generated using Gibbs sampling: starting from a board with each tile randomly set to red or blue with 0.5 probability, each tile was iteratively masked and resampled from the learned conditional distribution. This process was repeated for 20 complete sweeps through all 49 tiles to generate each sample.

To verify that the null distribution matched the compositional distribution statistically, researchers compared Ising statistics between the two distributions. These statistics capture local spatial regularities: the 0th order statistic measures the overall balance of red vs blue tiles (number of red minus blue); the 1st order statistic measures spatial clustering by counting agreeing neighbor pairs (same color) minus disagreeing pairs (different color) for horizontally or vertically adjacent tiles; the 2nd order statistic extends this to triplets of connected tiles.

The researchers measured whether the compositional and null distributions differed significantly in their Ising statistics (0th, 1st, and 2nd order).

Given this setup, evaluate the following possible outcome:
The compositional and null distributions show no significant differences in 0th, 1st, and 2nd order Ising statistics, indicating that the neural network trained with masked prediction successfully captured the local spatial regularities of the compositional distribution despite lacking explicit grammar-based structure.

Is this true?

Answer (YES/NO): YES